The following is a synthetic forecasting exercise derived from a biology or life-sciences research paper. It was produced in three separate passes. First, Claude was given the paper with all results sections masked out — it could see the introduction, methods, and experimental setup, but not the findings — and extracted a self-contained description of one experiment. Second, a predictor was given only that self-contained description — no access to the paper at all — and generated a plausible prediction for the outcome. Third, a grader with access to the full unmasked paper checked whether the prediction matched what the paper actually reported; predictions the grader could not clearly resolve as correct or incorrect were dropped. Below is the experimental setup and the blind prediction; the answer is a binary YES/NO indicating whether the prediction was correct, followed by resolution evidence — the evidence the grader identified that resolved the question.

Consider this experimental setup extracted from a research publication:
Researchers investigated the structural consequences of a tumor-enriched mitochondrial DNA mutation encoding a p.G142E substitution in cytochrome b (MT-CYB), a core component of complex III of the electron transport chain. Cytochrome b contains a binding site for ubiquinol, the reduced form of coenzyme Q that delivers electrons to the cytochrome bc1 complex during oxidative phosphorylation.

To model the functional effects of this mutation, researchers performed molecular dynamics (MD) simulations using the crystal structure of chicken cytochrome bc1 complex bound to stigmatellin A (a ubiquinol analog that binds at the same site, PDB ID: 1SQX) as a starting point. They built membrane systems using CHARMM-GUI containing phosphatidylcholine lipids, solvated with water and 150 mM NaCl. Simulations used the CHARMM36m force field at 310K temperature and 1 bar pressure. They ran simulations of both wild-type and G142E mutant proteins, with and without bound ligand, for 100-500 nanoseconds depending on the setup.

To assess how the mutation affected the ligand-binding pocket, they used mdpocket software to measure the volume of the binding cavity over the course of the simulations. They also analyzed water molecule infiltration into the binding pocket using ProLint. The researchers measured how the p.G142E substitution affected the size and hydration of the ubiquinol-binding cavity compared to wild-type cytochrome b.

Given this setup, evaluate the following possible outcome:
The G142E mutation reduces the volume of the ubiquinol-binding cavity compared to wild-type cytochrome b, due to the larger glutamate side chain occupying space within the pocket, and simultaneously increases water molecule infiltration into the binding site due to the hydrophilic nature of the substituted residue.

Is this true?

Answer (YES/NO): YES